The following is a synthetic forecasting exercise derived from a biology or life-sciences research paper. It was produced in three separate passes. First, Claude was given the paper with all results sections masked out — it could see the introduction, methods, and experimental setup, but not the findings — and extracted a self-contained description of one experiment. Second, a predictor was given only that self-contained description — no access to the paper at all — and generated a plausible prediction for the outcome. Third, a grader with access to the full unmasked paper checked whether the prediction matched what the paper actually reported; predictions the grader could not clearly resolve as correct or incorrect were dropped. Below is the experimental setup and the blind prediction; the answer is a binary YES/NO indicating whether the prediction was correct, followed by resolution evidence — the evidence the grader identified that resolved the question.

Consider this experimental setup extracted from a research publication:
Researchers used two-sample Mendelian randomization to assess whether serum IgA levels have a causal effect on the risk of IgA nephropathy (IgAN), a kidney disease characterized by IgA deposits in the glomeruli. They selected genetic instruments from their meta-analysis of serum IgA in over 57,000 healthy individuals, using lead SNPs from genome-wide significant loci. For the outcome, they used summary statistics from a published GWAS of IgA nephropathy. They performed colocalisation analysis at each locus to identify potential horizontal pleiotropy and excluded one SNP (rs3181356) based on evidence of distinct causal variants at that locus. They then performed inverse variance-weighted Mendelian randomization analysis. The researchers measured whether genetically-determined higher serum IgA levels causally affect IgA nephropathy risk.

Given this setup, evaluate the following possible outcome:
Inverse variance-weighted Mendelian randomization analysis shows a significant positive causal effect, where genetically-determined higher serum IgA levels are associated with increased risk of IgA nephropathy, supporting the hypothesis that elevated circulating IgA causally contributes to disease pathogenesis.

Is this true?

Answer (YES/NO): YES